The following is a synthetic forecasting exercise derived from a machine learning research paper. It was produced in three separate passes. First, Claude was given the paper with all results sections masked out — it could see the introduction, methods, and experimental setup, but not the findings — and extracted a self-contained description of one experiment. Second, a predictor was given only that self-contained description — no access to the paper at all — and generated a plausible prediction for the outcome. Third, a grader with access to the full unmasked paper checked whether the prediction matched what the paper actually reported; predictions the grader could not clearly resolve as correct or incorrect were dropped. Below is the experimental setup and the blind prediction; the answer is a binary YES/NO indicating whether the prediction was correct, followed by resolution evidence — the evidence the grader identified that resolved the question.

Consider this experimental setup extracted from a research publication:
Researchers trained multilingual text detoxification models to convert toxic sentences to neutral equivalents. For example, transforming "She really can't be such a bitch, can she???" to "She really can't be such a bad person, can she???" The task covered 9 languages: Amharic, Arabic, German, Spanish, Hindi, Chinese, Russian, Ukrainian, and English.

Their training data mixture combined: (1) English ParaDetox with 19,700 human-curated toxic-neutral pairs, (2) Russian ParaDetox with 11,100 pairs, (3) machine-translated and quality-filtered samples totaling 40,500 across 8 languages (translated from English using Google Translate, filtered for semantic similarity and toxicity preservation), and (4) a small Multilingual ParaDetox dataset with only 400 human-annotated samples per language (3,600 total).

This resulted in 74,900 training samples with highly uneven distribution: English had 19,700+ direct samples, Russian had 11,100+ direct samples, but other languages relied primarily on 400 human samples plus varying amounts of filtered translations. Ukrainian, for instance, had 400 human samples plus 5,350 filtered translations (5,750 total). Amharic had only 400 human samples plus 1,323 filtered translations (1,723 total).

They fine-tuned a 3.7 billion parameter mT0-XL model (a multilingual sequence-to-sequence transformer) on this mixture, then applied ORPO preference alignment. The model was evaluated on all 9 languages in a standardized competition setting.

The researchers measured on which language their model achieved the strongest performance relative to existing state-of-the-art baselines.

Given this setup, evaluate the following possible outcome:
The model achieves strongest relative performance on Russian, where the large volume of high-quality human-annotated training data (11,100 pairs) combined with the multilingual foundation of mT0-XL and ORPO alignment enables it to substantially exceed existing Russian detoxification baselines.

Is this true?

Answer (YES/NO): NO